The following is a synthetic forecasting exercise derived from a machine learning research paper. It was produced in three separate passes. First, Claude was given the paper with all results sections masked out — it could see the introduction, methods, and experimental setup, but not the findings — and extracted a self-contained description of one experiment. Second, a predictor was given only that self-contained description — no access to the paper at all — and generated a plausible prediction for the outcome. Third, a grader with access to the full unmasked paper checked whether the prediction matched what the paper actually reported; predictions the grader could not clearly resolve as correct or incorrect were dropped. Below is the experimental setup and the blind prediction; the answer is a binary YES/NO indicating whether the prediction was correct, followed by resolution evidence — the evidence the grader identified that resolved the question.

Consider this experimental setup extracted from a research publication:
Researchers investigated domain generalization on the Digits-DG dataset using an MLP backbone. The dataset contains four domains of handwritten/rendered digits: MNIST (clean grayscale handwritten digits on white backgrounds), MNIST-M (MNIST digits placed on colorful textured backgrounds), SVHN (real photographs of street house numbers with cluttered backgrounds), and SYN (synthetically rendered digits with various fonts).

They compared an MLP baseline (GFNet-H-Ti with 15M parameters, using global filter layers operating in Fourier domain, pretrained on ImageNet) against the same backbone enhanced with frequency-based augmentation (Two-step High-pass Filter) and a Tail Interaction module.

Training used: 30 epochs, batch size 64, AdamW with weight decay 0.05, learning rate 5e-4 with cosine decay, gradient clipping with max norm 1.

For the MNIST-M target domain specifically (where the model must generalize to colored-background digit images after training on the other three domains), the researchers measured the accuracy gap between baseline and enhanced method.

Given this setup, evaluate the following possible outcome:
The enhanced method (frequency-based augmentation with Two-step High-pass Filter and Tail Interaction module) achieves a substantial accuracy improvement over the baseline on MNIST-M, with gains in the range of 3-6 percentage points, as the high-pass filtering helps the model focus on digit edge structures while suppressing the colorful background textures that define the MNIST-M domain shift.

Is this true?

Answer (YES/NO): NO